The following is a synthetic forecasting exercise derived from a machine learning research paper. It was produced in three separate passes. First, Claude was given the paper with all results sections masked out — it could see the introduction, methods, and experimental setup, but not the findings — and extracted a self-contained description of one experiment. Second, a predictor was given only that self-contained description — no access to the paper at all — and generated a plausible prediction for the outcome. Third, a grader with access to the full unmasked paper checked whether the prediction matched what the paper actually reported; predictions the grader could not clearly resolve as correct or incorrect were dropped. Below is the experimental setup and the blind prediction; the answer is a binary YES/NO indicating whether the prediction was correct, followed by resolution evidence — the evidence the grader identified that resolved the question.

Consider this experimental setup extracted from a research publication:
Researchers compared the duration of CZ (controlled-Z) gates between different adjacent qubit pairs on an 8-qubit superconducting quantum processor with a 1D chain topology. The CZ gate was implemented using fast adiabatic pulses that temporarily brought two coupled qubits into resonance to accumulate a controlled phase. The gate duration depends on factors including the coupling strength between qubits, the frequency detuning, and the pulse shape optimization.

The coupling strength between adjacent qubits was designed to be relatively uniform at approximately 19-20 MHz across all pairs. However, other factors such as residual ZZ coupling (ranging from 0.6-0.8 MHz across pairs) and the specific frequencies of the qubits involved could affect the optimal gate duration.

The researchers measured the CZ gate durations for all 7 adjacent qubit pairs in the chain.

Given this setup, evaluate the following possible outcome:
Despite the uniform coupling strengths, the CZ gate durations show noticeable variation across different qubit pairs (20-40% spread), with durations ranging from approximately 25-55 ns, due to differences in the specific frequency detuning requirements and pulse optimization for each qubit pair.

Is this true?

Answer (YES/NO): NO